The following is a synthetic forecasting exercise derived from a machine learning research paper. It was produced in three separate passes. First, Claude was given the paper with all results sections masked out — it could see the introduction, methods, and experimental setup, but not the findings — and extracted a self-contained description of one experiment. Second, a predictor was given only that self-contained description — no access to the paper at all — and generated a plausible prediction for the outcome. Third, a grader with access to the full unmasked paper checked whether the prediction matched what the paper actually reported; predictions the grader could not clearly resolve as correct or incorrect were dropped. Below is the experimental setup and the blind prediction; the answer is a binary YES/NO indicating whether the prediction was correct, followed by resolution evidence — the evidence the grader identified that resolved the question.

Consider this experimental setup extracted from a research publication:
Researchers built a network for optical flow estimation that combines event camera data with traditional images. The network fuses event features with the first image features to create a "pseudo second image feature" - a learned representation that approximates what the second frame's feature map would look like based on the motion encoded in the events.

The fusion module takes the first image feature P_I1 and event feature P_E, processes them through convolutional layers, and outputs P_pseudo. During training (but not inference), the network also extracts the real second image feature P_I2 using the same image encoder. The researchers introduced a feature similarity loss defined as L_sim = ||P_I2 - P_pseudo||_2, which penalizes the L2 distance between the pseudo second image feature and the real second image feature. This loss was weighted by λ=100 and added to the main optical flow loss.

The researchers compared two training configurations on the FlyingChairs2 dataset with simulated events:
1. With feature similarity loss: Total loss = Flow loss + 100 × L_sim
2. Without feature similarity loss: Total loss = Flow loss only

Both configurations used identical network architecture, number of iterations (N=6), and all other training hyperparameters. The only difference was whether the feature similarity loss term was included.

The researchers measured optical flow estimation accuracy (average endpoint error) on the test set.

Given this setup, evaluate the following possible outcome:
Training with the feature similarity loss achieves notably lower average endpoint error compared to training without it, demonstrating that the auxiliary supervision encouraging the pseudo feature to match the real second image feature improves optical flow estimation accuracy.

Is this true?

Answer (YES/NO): YES